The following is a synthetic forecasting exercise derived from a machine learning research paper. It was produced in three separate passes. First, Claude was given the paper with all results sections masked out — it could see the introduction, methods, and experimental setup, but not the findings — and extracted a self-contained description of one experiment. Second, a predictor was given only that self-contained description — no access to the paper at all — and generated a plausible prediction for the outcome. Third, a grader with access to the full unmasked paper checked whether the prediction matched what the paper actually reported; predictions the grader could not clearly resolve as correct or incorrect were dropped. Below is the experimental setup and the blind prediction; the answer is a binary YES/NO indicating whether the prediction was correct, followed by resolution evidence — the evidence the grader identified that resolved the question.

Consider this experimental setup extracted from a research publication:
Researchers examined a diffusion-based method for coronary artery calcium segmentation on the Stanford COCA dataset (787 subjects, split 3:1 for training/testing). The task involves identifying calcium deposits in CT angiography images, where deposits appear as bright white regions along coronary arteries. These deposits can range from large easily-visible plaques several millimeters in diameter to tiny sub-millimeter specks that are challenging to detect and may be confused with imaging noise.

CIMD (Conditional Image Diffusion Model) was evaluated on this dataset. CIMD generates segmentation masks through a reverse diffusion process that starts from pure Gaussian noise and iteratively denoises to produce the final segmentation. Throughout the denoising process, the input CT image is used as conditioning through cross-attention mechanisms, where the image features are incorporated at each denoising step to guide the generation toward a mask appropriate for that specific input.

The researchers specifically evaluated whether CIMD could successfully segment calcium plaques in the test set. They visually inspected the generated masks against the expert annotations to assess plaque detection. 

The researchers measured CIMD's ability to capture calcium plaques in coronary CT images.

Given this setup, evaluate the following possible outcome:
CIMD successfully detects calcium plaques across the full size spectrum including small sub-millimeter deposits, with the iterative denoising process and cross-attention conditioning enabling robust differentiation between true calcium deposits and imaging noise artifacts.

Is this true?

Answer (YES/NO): NO